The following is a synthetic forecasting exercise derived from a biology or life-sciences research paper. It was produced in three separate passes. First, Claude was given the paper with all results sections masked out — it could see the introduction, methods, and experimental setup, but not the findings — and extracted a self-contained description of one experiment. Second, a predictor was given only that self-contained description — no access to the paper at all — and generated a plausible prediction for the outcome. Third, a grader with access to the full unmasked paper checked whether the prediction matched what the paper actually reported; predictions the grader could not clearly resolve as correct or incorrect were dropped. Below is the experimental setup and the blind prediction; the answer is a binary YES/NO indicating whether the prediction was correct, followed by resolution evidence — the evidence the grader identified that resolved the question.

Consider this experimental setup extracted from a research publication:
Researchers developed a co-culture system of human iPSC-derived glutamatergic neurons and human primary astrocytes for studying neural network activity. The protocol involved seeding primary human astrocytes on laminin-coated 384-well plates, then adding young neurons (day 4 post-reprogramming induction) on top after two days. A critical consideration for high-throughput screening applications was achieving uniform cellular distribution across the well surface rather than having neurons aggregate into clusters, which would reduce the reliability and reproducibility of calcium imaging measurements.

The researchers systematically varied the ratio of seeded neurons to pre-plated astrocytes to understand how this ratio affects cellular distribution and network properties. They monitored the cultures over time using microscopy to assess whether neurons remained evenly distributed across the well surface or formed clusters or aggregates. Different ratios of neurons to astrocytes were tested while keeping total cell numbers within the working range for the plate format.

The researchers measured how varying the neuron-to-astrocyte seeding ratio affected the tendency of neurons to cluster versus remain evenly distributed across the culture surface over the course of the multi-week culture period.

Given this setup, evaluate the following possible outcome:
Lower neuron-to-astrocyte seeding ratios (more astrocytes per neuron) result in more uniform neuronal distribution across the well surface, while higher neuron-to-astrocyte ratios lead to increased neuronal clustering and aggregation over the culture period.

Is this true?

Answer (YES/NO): YES